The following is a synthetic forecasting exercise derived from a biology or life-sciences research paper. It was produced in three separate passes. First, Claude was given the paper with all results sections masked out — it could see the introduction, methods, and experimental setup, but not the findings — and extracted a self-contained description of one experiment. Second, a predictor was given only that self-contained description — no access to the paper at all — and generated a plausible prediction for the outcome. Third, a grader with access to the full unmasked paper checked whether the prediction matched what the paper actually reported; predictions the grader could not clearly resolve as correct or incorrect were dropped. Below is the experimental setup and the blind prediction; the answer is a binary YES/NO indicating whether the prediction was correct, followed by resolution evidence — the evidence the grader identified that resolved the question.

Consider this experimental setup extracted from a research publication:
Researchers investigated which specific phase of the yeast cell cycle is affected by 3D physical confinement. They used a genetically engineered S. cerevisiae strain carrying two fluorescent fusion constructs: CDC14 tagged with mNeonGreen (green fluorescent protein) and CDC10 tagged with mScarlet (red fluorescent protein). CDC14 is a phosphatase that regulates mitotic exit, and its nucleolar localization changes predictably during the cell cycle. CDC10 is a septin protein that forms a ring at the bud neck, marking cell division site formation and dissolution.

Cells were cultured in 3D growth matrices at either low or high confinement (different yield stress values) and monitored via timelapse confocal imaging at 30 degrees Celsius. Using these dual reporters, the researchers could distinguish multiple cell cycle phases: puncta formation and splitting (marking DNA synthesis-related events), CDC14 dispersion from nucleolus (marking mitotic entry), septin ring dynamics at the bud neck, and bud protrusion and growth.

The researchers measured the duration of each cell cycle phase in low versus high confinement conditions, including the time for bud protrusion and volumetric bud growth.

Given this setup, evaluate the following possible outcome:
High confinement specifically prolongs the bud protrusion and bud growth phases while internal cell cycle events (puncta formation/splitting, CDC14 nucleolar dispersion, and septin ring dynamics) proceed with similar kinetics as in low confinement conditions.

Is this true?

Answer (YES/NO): NO